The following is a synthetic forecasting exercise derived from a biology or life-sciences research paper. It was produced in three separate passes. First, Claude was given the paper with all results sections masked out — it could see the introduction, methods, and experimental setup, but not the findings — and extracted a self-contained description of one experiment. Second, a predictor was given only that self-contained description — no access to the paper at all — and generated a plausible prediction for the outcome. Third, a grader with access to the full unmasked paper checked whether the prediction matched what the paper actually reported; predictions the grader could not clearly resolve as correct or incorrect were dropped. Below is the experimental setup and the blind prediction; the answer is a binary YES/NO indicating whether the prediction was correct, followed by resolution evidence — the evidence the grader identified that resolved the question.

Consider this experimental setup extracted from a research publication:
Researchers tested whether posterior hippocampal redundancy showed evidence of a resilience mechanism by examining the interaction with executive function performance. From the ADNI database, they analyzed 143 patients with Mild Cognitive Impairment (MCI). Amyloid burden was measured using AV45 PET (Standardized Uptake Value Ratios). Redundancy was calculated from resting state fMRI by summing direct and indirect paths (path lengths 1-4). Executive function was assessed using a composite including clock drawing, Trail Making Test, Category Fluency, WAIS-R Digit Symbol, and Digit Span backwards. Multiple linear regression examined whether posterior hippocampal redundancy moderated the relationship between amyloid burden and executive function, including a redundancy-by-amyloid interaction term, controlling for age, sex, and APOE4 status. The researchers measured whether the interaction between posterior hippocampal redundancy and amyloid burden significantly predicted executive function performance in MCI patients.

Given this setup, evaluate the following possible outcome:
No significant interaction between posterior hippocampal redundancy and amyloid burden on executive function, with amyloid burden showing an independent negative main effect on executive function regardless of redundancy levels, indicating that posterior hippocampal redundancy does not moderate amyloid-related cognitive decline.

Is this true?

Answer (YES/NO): NO